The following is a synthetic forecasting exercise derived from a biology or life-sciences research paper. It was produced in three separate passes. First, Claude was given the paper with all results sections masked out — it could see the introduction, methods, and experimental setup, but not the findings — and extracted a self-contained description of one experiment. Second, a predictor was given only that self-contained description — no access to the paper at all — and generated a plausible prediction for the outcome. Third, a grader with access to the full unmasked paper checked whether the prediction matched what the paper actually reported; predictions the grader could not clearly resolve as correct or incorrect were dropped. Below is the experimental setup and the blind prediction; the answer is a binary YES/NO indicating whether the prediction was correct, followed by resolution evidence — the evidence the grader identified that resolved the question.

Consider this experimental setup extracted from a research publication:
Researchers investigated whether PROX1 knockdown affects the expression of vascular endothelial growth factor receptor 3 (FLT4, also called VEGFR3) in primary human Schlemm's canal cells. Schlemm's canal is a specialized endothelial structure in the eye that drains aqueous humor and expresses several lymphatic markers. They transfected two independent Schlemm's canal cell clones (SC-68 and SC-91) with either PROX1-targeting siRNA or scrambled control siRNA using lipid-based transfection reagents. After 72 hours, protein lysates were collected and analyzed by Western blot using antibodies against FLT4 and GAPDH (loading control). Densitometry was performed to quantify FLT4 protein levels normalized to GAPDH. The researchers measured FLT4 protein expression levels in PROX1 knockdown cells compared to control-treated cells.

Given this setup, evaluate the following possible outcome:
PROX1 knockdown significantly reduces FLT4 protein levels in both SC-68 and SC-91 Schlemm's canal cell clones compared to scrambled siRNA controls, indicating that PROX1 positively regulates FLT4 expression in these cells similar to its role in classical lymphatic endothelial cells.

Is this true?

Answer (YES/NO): NO